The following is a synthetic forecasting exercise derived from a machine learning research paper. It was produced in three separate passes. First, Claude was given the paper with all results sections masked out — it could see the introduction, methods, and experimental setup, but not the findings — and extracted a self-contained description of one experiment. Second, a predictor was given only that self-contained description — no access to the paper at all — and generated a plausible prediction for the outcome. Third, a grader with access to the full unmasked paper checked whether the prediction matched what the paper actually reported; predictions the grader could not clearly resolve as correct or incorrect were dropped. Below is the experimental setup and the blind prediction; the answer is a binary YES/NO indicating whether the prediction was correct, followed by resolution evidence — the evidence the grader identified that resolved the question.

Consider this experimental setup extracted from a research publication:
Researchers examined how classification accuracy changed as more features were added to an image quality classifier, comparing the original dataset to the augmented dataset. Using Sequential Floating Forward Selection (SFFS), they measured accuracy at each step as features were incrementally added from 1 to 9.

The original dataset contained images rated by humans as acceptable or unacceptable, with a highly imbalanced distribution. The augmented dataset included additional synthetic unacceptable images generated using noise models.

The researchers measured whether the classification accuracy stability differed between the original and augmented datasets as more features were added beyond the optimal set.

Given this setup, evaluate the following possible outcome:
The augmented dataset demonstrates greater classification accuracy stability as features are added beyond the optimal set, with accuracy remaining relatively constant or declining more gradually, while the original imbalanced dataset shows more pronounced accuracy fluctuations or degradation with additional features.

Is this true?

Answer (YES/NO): YES